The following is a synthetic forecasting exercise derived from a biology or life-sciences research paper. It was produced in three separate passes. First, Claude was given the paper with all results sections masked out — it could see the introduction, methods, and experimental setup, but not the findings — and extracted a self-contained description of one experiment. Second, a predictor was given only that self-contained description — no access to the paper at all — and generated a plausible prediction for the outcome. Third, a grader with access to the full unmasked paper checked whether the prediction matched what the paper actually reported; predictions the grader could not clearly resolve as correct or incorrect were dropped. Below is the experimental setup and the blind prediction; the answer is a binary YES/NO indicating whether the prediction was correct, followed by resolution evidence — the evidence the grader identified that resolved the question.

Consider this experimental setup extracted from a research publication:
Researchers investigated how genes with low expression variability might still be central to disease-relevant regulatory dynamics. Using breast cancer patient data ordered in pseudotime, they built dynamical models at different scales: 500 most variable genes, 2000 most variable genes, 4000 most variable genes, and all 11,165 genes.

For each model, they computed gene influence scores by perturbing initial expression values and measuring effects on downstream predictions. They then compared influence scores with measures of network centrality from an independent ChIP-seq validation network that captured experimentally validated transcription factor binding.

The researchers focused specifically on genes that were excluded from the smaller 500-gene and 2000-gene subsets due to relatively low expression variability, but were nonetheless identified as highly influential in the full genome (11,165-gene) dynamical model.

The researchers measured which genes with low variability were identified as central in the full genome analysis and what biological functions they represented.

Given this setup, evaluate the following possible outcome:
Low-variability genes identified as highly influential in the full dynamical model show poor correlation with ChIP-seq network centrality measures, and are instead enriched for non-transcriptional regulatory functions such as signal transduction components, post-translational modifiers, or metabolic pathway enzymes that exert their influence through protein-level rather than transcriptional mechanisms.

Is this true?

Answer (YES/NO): NO